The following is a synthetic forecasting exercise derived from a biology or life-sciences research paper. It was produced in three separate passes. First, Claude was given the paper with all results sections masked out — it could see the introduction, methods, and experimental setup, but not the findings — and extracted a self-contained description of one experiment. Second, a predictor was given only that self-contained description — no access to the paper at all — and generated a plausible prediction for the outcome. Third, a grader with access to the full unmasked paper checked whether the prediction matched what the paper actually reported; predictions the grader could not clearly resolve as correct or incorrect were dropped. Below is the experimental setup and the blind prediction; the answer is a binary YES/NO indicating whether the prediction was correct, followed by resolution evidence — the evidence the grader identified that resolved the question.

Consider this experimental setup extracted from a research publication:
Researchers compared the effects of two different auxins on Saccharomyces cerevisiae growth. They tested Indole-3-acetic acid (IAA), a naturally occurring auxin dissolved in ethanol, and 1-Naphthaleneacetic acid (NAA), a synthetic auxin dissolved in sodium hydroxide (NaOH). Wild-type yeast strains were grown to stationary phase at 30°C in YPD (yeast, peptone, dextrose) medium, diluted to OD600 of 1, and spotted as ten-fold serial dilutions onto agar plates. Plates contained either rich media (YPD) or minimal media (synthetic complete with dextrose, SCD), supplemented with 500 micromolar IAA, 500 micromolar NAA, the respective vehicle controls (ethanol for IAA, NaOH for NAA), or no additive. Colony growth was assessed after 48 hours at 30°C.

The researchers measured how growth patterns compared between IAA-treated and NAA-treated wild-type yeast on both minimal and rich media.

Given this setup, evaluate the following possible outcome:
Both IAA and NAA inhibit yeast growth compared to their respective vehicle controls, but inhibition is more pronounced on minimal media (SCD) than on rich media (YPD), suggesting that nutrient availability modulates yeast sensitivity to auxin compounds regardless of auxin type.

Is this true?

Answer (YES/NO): NO